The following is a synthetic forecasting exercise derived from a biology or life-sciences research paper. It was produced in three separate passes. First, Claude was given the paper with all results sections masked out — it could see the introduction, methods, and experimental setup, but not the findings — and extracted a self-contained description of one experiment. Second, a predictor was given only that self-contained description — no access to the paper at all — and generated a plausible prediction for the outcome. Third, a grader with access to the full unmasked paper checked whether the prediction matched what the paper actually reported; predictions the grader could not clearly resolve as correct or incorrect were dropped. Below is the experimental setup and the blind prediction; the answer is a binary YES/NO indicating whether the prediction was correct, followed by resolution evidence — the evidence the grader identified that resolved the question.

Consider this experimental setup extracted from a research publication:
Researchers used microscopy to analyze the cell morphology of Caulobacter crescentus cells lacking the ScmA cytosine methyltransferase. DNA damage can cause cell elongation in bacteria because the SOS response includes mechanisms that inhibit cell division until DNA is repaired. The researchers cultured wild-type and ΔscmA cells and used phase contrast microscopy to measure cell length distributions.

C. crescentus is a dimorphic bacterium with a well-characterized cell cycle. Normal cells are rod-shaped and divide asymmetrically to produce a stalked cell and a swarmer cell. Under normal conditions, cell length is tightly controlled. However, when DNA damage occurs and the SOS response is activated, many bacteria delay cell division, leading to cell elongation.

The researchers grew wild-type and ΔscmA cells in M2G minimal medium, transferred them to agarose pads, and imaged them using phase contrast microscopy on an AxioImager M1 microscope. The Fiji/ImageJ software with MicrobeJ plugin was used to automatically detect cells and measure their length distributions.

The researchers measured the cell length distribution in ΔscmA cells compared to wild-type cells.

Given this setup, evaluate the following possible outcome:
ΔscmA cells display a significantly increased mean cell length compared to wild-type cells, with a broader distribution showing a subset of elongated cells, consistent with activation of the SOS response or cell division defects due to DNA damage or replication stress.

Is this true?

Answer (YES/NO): NO